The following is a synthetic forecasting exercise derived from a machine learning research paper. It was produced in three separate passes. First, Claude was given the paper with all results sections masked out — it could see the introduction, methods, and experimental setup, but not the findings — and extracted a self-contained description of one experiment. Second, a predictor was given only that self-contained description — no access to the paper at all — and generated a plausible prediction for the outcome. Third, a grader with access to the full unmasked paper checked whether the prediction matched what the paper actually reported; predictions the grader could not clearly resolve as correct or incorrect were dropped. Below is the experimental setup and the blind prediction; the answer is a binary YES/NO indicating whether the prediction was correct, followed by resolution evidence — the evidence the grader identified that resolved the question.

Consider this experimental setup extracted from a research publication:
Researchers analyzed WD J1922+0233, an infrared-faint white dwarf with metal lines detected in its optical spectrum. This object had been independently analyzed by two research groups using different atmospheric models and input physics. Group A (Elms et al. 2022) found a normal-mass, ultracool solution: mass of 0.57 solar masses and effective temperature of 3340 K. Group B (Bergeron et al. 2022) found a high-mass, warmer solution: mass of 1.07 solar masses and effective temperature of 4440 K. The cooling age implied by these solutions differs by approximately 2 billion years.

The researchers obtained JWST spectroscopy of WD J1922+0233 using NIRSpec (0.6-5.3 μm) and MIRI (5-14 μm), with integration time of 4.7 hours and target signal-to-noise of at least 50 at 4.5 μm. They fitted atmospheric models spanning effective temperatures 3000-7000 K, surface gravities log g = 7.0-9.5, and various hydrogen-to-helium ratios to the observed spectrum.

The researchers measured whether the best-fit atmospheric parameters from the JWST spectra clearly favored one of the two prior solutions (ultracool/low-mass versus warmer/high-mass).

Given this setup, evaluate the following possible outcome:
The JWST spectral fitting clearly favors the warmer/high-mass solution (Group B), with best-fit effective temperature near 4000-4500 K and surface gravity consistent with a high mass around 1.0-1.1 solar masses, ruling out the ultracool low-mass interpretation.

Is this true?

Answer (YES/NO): YES